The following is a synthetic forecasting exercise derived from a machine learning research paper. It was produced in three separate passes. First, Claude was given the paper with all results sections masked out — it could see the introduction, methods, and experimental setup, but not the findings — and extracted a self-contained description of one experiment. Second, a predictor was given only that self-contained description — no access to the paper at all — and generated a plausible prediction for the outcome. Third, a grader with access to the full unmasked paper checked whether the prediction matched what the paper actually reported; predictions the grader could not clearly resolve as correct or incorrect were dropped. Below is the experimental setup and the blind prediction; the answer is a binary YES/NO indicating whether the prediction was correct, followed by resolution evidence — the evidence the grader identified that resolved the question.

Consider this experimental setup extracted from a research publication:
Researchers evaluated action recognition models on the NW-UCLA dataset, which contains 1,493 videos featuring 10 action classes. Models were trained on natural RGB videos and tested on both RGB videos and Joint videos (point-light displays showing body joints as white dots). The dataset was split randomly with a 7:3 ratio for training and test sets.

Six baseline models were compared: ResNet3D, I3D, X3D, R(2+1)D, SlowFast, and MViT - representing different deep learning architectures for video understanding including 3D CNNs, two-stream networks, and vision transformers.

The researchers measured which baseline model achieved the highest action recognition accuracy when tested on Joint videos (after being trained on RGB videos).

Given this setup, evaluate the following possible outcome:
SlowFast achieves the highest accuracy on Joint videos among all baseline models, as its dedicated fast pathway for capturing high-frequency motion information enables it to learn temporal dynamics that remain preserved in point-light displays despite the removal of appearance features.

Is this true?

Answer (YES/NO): NO